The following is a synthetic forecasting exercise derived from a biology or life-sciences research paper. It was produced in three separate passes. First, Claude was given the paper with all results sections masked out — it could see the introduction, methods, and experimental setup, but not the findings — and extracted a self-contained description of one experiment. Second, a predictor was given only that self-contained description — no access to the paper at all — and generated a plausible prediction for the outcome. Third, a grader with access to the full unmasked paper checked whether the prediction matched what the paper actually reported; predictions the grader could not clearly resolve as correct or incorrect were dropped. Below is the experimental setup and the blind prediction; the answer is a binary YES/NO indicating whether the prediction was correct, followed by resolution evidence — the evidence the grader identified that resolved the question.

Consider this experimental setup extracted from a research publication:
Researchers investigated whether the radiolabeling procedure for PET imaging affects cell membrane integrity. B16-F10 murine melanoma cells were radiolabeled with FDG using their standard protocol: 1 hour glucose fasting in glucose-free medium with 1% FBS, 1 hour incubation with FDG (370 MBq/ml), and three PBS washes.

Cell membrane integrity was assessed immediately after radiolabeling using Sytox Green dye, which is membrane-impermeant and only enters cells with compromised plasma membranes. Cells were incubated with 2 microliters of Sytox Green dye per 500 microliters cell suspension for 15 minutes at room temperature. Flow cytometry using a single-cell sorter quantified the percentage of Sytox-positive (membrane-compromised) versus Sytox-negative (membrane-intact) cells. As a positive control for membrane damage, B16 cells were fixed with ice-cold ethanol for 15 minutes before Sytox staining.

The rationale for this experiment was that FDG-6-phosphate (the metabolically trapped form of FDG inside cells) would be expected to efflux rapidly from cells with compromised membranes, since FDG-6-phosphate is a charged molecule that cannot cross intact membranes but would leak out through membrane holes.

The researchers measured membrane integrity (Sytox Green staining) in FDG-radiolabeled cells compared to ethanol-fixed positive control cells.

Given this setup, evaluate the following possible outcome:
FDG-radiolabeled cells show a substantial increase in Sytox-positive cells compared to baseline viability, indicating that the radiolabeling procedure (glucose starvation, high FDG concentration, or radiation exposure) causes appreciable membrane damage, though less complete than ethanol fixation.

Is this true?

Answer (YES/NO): NO